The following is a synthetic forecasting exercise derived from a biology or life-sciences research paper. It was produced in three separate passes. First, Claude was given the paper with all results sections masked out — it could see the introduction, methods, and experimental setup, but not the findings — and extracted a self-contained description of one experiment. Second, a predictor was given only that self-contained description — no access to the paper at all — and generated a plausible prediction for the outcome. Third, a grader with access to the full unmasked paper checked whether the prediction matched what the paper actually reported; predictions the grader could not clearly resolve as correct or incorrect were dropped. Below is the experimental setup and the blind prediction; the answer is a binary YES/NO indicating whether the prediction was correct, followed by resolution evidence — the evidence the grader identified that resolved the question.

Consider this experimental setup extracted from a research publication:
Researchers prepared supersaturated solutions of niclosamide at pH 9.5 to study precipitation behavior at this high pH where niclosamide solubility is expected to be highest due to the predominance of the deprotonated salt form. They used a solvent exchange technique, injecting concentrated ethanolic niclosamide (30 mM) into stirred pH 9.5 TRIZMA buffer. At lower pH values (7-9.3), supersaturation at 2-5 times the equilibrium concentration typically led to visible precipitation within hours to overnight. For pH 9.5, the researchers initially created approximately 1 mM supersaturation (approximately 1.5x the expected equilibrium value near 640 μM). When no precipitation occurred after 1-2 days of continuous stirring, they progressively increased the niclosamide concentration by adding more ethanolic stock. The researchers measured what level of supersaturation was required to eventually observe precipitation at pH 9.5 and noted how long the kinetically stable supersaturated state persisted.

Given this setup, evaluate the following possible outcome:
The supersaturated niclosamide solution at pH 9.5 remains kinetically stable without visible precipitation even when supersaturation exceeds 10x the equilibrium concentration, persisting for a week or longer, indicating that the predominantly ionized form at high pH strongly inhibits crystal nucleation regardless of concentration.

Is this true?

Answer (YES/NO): NO